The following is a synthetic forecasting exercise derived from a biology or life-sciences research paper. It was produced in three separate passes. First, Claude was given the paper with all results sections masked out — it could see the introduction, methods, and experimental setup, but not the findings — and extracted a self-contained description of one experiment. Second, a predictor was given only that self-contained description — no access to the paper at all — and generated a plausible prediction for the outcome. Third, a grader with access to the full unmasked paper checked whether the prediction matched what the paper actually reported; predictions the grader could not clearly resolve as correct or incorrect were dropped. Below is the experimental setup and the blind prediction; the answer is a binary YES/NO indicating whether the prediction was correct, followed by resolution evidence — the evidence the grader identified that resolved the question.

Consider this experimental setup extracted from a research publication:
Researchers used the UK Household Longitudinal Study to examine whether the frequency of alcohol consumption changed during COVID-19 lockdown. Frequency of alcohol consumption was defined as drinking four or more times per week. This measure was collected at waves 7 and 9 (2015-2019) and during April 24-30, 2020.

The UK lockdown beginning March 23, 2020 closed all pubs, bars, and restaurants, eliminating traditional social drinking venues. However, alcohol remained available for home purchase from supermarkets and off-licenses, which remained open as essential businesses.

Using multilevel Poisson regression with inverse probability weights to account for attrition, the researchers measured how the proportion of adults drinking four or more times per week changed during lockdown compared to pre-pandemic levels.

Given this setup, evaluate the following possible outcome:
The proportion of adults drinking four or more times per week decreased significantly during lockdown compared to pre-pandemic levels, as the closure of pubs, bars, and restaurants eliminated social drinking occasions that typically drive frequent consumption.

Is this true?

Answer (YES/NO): NO